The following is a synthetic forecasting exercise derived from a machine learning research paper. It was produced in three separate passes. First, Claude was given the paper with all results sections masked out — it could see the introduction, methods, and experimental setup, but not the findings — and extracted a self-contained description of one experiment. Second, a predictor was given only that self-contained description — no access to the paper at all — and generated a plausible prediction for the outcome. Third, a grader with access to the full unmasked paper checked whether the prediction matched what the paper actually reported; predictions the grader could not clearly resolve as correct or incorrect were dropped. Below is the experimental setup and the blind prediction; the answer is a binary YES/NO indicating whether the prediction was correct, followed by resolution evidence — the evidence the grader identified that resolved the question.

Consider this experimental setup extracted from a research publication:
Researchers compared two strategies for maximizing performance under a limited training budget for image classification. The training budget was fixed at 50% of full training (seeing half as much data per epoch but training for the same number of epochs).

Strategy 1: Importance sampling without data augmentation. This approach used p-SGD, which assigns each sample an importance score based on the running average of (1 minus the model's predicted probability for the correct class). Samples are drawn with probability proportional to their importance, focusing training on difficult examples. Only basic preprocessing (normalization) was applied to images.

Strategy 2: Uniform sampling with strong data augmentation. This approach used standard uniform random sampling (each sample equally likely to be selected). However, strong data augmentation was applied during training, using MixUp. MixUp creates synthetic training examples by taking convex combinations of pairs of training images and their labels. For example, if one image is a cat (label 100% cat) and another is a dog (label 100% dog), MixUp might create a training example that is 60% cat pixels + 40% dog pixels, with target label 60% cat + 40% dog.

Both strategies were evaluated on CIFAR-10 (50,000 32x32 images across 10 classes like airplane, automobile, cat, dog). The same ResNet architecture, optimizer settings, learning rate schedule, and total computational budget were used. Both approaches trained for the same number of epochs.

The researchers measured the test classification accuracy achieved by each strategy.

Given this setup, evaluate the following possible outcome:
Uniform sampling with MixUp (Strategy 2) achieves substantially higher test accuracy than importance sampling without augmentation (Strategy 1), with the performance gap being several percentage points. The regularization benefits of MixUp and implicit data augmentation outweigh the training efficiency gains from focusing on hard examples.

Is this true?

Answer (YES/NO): NO